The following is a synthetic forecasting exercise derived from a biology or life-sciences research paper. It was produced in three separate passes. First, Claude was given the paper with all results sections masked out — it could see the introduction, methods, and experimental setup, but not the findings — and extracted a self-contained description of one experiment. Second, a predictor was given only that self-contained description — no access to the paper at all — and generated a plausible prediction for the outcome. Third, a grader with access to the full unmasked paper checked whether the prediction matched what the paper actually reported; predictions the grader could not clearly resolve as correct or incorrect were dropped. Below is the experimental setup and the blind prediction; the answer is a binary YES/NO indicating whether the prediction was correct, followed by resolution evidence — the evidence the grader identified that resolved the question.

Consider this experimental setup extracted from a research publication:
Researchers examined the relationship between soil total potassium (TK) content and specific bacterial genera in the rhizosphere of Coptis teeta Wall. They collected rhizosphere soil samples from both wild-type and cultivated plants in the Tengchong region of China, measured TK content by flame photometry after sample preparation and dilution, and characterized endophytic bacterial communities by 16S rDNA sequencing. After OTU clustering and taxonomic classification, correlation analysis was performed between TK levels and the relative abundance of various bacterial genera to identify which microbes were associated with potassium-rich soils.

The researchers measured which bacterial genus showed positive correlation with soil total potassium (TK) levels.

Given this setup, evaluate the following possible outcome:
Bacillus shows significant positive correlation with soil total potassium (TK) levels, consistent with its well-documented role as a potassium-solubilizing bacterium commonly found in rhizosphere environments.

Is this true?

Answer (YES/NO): NO